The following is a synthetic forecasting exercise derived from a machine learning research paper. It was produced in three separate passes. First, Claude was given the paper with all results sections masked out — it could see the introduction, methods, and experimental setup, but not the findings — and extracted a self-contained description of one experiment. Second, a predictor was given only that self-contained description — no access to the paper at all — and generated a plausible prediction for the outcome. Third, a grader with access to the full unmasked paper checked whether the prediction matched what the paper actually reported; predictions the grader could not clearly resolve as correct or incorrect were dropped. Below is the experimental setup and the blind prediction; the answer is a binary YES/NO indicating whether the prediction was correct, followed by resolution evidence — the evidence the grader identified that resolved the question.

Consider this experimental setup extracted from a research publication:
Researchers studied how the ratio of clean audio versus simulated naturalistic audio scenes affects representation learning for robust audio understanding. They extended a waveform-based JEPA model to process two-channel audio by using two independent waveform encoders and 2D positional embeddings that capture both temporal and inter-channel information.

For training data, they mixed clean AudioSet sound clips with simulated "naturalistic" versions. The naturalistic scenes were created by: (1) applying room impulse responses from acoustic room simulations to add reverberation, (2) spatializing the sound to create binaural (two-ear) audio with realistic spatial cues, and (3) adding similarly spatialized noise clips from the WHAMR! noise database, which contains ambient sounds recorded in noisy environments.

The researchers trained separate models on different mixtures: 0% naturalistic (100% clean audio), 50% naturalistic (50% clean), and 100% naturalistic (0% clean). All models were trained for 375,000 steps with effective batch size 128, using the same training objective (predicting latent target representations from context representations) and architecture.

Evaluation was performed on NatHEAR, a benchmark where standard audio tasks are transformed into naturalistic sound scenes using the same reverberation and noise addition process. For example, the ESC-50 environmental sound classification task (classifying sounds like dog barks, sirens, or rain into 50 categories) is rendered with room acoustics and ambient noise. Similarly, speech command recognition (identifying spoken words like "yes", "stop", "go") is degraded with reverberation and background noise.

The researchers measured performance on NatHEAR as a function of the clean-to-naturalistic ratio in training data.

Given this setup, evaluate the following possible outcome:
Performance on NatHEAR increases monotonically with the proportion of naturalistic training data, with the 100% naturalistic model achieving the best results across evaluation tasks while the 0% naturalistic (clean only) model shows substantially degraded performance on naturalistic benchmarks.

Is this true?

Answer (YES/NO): YES